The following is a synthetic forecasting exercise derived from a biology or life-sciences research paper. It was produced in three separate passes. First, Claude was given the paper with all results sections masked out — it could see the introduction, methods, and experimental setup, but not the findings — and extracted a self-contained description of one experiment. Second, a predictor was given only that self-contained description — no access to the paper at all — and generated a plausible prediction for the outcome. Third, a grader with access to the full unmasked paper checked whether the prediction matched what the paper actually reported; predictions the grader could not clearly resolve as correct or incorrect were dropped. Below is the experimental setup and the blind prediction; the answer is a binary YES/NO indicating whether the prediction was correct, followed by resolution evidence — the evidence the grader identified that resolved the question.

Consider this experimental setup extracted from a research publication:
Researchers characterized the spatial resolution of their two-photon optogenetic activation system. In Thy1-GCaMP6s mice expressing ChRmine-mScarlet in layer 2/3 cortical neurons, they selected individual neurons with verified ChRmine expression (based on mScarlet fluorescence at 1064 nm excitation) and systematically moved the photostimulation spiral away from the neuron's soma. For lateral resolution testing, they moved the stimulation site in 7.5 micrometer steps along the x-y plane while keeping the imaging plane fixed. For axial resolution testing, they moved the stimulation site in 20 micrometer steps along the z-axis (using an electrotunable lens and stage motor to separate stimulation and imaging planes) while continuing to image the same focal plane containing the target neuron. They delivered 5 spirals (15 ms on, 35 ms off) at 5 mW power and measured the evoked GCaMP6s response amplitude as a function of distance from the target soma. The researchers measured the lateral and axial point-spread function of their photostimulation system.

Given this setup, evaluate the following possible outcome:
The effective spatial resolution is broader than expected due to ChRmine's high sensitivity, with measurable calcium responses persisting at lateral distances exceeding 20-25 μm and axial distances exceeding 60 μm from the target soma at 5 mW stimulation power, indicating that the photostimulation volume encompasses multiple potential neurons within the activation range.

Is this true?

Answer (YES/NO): NO